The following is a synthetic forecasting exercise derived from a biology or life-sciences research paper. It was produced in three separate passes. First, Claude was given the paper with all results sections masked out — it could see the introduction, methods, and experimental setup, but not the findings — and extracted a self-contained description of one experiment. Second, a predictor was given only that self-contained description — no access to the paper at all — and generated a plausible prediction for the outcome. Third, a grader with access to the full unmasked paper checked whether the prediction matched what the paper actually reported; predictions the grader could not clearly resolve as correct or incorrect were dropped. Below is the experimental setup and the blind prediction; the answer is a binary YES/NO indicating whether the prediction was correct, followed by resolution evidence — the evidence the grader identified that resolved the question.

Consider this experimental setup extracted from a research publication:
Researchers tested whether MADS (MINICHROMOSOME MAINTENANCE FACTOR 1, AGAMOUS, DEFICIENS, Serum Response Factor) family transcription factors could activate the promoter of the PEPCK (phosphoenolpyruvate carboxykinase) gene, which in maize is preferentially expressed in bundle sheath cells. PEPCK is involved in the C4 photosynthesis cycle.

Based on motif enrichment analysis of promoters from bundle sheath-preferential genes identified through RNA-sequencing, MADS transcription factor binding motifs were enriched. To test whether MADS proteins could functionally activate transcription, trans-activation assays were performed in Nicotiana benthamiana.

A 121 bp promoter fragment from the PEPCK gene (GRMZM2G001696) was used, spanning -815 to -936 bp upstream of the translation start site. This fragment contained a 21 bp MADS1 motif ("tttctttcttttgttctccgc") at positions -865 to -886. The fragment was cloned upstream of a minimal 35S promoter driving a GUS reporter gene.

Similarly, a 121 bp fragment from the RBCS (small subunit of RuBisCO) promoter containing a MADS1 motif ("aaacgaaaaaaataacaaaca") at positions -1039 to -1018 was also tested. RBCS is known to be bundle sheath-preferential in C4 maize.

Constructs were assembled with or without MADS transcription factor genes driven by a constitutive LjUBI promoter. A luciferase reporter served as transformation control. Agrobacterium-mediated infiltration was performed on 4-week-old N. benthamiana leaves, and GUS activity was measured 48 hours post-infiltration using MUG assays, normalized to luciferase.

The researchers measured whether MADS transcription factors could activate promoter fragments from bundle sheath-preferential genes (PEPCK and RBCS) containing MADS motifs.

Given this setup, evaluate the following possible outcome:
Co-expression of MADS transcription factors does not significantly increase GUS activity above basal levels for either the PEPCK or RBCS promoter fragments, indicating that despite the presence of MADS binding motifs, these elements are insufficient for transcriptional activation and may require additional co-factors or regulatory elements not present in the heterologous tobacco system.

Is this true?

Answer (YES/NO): NO